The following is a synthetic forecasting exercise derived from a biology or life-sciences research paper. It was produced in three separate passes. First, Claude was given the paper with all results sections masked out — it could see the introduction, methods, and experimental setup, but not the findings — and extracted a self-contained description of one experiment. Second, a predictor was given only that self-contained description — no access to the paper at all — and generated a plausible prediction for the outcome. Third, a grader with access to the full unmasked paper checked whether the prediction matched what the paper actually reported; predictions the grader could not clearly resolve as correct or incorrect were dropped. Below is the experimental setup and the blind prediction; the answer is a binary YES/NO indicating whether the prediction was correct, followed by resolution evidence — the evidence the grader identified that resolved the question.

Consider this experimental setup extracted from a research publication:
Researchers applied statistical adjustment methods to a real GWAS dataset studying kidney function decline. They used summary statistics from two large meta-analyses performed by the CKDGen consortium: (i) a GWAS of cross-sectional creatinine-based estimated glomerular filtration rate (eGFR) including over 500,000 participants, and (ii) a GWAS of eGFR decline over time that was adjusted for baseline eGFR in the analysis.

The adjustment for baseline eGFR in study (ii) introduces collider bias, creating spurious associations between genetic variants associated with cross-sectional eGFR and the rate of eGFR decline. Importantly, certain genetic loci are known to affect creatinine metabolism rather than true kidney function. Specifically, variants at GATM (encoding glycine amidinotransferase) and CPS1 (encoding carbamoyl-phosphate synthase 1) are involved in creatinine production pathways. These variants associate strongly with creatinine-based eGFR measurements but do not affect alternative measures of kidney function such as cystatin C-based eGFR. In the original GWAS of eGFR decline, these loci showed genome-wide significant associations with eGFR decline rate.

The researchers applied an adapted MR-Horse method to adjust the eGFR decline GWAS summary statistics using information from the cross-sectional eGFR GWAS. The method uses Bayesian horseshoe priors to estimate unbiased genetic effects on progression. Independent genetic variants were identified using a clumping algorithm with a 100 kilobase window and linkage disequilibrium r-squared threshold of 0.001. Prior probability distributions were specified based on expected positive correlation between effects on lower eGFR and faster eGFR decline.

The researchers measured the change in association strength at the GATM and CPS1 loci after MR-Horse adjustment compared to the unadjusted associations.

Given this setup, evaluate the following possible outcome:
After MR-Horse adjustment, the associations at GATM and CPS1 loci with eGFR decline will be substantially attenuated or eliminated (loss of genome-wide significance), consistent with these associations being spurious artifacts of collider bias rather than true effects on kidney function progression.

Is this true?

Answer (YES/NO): YES